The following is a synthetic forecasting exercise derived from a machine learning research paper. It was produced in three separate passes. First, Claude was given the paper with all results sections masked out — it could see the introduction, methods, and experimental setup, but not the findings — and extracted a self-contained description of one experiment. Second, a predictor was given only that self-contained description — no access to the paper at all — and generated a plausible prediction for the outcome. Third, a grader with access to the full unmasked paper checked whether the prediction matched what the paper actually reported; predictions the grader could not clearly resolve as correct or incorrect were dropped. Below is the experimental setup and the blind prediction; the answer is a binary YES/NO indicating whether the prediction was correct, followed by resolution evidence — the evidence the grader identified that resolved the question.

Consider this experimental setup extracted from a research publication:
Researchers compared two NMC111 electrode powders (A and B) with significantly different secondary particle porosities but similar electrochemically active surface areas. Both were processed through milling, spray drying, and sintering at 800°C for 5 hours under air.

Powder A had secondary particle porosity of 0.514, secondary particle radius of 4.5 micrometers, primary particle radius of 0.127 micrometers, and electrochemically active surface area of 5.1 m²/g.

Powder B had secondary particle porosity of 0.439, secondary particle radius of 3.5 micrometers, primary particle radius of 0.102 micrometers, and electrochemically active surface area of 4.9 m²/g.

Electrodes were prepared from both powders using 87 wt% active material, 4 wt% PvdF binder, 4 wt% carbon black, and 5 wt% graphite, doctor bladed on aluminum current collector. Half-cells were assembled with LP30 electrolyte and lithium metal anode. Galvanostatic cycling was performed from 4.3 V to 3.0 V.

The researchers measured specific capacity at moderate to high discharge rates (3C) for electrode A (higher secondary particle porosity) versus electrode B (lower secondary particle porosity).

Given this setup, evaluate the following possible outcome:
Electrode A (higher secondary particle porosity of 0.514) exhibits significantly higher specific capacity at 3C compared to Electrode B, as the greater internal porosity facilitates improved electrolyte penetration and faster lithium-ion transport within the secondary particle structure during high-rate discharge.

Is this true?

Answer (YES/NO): NO